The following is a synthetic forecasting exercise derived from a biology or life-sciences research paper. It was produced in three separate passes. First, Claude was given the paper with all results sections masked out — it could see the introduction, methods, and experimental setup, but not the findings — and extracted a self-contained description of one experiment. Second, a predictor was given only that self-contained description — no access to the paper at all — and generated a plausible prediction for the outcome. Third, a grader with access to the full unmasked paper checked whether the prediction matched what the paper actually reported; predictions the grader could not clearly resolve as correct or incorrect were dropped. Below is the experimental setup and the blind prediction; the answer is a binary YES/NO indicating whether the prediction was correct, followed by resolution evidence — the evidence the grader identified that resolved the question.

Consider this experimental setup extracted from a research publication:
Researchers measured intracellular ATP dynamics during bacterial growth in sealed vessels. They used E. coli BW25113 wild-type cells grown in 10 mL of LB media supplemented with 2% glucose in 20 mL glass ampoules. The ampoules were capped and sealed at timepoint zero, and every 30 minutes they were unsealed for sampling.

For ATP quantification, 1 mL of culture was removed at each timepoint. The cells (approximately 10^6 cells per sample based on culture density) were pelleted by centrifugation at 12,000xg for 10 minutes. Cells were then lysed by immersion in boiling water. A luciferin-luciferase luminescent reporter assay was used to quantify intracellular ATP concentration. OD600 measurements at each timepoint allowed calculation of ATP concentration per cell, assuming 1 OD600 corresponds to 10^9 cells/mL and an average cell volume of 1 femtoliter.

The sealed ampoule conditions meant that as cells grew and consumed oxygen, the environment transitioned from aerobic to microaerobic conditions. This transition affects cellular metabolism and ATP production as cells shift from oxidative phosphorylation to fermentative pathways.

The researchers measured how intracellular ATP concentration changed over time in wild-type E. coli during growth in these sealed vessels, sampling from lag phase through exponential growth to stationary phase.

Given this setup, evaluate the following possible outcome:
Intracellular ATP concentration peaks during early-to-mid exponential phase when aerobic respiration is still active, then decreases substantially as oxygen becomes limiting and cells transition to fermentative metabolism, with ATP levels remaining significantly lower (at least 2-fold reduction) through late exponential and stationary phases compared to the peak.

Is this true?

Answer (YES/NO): NO